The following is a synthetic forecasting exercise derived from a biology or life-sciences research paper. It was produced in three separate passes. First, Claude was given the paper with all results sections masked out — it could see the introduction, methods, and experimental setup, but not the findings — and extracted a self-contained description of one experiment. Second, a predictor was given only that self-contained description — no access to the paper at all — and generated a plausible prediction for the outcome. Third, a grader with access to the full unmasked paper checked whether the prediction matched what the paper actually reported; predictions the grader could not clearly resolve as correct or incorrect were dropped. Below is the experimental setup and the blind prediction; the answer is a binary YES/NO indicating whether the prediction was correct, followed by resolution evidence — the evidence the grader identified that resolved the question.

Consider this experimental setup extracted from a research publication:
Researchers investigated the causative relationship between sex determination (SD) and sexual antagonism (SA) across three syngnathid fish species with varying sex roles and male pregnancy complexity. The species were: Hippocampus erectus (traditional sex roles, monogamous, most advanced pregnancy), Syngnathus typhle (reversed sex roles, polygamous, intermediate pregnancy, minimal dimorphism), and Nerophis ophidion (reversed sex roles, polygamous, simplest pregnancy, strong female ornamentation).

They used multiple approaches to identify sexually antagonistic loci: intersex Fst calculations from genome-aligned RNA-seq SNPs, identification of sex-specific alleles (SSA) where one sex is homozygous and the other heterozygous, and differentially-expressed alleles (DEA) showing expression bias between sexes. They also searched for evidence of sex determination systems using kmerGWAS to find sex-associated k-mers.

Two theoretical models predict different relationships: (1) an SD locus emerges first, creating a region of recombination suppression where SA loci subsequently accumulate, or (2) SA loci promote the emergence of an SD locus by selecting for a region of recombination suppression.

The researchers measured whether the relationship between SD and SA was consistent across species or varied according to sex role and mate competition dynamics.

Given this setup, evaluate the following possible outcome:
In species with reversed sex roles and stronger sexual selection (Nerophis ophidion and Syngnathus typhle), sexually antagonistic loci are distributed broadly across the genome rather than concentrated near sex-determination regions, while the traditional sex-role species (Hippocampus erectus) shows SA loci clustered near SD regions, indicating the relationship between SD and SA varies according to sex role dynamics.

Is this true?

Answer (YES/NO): YES